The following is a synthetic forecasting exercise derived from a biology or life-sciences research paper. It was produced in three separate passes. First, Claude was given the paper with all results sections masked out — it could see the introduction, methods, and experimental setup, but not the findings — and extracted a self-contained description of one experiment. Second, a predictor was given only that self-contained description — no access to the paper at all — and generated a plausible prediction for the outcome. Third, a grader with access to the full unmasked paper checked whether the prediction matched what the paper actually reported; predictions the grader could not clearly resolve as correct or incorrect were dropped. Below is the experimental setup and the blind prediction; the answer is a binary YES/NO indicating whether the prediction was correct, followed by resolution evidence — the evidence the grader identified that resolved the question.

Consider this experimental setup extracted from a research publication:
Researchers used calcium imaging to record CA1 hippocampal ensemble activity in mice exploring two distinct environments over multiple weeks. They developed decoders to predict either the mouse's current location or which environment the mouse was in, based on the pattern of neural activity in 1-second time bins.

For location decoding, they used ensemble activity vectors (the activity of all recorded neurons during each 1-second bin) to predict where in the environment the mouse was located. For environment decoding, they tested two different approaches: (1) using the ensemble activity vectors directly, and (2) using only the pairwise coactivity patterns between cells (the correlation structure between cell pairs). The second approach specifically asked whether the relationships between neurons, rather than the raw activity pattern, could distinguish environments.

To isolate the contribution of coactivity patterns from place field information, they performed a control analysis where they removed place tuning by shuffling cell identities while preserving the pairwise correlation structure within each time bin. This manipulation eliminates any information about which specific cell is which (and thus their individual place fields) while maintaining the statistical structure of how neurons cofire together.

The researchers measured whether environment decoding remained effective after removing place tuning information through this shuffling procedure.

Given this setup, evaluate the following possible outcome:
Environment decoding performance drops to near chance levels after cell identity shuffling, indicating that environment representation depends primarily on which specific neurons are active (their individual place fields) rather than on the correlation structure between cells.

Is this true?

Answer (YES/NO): NO